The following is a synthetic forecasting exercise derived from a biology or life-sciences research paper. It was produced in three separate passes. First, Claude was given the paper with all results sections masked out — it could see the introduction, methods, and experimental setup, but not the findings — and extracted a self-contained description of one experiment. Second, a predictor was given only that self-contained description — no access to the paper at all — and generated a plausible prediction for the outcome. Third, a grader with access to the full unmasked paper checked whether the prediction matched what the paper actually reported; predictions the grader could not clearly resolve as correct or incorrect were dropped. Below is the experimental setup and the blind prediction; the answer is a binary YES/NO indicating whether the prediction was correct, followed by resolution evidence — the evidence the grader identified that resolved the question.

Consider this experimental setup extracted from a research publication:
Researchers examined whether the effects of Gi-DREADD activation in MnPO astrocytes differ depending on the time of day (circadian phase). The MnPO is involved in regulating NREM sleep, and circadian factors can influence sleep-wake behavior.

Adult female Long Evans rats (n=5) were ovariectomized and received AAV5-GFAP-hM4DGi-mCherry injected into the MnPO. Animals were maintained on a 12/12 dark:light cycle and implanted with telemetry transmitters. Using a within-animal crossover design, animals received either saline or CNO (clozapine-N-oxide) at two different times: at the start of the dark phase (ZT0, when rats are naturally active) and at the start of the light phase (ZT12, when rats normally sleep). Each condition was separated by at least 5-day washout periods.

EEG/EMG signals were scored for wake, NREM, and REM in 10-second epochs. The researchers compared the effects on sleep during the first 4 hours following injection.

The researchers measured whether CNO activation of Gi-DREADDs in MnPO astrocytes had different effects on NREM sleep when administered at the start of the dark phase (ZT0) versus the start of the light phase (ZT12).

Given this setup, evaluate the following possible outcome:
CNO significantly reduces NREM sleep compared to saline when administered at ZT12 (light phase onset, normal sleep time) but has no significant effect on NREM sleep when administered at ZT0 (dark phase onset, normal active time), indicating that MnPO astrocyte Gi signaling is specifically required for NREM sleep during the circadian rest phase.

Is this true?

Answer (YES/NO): NO